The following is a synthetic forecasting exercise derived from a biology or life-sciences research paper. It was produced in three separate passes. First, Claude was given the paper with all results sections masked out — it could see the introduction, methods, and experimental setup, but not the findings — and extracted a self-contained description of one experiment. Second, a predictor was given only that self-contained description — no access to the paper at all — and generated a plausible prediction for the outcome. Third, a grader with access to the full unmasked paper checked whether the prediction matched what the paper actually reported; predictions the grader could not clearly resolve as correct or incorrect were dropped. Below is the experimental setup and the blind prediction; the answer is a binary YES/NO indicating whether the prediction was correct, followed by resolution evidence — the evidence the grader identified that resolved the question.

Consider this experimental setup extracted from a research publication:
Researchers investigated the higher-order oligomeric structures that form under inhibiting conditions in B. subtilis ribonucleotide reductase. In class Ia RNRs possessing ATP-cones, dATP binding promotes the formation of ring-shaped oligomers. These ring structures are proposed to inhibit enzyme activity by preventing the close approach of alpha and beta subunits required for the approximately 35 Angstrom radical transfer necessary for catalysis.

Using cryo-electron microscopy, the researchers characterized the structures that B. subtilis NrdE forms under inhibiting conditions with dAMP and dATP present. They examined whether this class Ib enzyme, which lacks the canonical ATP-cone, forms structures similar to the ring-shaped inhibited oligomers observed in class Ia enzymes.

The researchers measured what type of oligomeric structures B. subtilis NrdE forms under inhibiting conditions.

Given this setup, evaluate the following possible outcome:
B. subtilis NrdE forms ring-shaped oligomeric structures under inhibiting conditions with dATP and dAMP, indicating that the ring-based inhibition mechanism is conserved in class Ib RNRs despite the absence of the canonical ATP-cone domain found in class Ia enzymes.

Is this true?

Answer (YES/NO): NO